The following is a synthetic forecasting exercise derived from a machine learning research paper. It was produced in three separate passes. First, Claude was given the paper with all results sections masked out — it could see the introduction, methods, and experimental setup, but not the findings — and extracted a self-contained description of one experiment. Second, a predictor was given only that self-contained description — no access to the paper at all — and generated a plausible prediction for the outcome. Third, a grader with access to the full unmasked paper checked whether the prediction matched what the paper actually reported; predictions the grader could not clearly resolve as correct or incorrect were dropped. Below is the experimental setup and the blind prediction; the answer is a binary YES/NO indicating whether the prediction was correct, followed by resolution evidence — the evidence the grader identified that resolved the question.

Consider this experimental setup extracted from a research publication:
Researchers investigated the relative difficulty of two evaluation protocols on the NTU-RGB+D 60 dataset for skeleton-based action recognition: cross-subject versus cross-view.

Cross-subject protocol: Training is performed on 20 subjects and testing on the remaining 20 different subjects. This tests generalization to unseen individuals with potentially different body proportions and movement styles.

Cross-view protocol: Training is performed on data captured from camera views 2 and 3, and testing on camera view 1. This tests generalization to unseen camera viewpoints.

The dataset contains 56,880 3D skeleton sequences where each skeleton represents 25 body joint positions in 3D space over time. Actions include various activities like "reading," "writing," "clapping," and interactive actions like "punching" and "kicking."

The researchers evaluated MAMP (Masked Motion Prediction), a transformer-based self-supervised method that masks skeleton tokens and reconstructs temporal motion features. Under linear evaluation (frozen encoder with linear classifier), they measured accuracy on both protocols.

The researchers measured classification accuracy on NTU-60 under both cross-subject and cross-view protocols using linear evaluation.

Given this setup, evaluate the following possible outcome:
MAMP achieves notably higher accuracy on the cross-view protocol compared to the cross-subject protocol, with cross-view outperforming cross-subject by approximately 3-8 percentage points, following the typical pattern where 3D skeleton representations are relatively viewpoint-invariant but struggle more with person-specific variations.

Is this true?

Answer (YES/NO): YES